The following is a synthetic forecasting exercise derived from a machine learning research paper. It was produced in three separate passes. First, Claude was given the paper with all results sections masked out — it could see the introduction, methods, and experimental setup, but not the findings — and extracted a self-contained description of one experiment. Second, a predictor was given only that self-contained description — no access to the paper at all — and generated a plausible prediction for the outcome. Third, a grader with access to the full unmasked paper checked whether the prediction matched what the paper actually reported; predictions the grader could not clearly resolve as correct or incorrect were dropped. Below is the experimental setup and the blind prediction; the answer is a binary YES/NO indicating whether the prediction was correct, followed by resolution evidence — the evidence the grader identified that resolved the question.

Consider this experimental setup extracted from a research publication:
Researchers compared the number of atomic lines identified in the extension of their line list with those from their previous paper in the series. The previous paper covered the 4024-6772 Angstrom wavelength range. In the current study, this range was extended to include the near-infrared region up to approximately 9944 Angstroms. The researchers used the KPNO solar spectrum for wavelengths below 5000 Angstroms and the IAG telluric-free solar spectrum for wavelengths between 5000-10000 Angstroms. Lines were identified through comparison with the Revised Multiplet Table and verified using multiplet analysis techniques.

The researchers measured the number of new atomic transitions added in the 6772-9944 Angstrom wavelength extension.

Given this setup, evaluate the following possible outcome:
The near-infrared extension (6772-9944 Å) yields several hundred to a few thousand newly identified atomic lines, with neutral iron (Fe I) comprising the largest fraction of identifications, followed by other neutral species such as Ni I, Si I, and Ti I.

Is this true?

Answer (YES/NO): NO